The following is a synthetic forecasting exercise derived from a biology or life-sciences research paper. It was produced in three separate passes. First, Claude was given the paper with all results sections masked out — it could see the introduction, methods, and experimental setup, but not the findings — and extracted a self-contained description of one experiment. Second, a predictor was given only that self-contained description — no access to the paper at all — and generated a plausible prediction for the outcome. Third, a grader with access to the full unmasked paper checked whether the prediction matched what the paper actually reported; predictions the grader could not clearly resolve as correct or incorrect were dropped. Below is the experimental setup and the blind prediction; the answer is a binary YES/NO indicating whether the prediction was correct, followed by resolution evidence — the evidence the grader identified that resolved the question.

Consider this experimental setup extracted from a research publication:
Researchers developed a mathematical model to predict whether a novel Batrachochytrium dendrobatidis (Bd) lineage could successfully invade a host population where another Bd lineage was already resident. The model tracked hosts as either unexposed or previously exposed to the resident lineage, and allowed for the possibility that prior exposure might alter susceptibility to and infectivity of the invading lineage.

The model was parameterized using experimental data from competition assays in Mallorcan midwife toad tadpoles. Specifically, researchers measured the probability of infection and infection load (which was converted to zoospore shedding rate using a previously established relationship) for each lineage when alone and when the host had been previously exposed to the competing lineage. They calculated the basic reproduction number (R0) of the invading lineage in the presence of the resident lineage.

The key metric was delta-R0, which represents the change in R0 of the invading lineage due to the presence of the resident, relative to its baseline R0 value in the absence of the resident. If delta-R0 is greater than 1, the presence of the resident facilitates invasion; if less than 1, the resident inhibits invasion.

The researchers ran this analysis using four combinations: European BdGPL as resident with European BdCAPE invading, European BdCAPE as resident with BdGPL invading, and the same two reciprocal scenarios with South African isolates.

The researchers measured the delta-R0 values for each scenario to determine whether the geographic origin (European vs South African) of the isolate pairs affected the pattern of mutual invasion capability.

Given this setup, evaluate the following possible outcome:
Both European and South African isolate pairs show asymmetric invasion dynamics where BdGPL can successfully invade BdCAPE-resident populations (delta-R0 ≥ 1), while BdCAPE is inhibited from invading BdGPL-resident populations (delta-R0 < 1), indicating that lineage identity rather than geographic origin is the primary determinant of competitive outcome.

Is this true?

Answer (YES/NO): NO